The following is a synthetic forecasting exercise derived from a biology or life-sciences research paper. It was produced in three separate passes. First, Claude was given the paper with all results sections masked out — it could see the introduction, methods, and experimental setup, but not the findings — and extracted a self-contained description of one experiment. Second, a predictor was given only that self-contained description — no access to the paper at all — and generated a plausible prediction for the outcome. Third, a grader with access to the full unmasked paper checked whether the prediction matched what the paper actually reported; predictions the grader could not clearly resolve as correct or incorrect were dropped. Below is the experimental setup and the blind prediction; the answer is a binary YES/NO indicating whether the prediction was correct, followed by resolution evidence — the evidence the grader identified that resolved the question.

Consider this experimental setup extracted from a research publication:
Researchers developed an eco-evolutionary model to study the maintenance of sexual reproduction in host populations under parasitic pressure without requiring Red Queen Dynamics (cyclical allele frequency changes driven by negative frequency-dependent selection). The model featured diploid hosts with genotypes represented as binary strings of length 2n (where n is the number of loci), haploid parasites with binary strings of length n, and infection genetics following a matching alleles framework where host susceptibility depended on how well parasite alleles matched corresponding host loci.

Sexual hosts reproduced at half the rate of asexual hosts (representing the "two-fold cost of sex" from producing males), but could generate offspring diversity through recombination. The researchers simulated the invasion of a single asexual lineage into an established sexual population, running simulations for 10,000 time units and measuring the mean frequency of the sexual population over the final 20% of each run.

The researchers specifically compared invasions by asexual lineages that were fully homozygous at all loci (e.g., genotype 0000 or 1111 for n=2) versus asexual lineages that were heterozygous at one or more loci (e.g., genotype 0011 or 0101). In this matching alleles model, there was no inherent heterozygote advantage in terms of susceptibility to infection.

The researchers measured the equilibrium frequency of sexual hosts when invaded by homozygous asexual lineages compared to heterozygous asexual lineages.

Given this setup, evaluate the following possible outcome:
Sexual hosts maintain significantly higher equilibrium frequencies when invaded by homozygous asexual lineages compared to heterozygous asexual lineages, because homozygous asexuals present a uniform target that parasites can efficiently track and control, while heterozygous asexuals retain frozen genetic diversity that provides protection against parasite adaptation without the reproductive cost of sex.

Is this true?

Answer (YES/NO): NO